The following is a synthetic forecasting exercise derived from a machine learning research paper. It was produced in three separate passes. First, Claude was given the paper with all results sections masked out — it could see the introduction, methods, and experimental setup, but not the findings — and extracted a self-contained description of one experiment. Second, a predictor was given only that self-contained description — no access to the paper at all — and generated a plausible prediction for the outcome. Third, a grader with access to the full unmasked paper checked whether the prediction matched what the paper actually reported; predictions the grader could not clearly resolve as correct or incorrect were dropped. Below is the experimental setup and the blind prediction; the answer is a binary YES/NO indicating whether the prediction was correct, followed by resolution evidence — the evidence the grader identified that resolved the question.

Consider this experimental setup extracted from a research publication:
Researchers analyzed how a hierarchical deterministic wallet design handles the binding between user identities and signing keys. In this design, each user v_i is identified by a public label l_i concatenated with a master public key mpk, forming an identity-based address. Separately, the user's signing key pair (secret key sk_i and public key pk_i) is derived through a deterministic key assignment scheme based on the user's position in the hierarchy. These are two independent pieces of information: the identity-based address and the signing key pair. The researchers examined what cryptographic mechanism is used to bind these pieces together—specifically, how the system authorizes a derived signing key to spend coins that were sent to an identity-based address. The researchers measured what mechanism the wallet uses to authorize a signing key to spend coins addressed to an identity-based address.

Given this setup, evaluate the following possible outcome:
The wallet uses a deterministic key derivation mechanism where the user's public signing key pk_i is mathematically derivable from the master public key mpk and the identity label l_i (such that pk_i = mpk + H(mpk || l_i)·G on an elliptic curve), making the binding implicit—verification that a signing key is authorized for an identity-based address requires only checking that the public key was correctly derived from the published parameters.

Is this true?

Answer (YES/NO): NO